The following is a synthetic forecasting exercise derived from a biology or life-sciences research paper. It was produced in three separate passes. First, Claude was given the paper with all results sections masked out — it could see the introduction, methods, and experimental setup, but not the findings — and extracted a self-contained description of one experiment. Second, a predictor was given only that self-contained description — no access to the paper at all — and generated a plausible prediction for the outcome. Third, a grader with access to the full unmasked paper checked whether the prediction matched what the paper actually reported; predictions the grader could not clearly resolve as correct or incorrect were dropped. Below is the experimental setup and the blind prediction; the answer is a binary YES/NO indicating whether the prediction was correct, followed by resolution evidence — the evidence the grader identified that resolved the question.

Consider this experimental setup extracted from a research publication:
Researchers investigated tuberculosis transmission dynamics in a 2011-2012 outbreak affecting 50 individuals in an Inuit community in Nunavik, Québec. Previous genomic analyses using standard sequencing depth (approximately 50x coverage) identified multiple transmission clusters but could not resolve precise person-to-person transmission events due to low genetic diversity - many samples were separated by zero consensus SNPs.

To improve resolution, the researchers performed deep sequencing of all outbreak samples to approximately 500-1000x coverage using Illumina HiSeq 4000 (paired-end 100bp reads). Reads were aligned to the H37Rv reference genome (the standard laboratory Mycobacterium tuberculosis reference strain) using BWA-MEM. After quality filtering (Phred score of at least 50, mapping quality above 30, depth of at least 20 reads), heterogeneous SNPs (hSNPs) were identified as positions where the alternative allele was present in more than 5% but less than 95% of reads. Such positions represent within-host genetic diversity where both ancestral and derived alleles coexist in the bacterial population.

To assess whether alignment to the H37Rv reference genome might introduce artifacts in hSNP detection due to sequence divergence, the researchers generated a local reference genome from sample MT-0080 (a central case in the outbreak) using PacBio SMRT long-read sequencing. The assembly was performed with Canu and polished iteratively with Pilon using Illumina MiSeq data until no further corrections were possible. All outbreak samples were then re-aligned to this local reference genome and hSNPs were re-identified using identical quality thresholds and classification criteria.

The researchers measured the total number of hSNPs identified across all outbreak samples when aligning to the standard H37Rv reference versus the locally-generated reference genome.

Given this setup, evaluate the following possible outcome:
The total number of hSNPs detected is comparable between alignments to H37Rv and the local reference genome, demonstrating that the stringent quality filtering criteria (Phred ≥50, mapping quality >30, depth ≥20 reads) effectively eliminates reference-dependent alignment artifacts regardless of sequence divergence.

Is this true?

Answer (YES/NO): NO